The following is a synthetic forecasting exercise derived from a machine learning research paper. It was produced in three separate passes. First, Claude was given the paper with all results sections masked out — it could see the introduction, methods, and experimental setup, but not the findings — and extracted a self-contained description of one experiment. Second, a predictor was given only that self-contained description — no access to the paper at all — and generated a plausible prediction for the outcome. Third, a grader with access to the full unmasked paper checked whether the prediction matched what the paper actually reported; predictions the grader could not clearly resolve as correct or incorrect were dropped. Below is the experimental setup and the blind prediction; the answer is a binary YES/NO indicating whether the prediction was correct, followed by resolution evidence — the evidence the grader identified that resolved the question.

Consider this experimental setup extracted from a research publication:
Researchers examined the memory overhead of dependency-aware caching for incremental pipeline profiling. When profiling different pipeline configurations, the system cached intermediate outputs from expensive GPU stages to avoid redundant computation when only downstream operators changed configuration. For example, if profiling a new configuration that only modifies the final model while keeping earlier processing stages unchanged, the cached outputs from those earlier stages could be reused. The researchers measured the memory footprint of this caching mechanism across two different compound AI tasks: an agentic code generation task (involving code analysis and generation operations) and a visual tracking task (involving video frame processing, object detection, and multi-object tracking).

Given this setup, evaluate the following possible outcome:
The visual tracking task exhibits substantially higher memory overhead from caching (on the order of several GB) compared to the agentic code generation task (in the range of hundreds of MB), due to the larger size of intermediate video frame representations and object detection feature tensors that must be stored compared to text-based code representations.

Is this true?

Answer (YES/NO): NO